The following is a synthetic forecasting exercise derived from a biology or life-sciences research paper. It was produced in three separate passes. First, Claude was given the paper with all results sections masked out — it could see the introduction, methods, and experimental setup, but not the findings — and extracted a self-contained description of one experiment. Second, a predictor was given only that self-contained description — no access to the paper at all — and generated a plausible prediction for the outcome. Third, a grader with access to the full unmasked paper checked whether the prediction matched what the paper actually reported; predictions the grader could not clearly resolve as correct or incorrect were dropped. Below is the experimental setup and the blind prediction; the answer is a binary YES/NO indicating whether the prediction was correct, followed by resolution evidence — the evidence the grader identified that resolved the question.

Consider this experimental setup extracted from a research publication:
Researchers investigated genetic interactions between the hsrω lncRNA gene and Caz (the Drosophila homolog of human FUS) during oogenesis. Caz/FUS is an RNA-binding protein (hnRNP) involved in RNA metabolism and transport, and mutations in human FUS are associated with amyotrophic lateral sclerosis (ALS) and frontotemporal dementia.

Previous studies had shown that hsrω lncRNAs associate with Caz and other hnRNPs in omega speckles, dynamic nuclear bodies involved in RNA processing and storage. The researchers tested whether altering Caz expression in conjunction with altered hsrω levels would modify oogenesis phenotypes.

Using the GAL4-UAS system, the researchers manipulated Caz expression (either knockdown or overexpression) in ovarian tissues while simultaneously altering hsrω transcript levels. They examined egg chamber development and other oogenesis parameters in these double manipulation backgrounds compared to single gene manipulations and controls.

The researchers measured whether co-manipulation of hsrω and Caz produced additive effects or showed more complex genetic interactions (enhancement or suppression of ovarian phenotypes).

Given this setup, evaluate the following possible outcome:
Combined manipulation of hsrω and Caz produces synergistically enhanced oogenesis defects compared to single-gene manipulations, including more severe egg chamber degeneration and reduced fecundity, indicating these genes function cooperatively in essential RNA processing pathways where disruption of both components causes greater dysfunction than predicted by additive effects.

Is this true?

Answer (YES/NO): NO